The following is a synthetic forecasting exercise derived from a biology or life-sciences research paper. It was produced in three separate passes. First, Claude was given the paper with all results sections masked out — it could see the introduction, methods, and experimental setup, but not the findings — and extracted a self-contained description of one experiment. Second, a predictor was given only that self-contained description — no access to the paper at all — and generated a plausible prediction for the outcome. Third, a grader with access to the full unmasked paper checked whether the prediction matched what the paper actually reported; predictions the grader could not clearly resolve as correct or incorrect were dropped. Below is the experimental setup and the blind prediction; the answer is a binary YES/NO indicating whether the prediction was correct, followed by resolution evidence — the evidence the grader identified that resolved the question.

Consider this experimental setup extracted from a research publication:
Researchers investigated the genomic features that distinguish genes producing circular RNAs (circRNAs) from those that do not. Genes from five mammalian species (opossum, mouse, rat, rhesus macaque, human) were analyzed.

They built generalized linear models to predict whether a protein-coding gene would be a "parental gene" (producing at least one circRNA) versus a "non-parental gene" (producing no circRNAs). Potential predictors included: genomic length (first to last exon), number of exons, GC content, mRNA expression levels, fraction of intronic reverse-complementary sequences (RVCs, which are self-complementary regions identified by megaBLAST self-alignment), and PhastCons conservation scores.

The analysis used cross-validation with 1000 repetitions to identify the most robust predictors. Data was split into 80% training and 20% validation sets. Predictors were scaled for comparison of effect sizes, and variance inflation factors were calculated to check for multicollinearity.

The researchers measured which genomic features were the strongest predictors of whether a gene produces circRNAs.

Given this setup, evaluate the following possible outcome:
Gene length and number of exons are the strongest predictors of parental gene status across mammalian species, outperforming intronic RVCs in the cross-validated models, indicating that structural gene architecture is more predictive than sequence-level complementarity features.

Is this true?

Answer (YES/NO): NO